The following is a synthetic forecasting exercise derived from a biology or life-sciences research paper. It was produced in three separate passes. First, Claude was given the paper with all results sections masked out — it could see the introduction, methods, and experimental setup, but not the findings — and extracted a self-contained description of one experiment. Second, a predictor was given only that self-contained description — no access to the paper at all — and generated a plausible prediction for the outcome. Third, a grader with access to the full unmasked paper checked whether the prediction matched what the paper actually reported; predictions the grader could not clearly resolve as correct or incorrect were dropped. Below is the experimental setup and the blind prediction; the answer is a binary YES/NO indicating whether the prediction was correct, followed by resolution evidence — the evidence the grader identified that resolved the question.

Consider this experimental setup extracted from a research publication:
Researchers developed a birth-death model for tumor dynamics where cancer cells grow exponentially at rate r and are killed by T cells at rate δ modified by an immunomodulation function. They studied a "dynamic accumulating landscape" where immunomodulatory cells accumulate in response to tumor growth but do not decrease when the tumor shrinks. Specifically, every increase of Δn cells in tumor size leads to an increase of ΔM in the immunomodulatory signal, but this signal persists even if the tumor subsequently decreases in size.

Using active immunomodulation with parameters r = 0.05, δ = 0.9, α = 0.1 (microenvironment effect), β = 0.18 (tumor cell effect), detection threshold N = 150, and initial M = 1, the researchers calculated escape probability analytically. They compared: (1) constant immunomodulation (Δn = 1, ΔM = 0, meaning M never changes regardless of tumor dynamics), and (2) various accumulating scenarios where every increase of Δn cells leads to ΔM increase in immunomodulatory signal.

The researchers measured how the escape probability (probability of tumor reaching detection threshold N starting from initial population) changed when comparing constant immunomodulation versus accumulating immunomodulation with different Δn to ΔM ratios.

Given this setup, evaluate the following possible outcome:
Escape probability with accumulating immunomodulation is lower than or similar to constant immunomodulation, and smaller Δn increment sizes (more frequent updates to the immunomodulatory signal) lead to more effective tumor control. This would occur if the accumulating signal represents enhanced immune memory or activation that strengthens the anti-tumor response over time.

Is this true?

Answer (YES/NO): NO